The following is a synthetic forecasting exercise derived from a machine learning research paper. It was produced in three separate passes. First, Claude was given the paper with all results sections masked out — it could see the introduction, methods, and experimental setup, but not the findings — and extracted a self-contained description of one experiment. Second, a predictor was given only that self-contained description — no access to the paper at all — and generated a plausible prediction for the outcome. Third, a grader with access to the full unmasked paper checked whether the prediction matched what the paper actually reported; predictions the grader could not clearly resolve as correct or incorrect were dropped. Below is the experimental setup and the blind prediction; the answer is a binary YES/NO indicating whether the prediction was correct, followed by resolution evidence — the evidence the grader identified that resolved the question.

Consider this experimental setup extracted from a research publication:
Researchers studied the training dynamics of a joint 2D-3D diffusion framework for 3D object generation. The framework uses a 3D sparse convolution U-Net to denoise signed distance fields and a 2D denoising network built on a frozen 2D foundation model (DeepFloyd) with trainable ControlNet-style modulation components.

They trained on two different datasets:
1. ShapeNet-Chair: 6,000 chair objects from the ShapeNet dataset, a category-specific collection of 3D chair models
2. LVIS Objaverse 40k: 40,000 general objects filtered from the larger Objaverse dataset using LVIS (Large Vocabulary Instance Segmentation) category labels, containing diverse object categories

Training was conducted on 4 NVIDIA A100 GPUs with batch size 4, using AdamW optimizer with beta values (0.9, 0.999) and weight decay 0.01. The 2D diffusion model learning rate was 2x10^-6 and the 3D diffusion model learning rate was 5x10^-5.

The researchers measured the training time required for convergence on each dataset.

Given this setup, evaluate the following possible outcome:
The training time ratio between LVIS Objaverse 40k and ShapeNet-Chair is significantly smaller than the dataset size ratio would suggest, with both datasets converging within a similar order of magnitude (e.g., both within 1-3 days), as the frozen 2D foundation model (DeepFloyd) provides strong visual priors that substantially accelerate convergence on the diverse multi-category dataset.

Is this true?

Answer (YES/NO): NO